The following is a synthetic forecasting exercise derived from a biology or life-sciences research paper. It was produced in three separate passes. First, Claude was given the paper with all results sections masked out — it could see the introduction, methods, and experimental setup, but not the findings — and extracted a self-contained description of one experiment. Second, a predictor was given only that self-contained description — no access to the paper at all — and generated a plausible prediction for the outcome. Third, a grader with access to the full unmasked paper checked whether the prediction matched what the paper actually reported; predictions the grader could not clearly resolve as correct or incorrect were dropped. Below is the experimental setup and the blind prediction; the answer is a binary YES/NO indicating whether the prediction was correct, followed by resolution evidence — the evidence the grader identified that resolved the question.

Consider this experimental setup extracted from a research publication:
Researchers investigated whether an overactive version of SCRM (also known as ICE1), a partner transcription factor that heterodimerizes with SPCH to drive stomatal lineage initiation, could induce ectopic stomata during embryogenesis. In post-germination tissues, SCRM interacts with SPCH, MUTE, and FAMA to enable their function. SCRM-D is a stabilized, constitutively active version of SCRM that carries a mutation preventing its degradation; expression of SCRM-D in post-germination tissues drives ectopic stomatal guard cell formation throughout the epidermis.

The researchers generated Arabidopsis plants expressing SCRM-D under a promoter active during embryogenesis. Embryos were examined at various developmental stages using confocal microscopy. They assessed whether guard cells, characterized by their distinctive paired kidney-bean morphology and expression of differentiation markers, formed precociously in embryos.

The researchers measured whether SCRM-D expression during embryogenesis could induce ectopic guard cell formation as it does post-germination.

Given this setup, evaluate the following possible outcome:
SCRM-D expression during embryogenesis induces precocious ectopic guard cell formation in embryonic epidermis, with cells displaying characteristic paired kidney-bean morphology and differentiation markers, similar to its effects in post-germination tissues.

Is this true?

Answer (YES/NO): NO